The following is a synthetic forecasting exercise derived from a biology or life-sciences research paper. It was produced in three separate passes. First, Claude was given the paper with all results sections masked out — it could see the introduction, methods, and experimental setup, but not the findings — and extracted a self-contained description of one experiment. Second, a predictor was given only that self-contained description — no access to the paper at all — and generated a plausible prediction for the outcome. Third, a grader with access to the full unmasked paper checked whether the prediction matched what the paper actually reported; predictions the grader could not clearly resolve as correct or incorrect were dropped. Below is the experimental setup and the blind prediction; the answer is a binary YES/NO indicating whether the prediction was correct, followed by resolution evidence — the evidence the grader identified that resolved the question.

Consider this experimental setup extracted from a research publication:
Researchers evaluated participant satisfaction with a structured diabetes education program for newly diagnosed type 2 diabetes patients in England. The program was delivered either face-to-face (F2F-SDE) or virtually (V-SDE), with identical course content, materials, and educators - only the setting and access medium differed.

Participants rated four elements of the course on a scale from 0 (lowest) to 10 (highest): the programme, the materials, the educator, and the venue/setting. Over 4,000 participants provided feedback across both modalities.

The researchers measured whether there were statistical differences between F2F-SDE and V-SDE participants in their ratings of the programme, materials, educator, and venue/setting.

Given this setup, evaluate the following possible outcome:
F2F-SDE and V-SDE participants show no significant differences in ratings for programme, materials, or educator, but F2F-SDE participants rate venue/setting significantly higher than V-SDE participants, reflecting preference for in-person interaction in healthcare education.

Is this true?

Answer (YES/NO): NO